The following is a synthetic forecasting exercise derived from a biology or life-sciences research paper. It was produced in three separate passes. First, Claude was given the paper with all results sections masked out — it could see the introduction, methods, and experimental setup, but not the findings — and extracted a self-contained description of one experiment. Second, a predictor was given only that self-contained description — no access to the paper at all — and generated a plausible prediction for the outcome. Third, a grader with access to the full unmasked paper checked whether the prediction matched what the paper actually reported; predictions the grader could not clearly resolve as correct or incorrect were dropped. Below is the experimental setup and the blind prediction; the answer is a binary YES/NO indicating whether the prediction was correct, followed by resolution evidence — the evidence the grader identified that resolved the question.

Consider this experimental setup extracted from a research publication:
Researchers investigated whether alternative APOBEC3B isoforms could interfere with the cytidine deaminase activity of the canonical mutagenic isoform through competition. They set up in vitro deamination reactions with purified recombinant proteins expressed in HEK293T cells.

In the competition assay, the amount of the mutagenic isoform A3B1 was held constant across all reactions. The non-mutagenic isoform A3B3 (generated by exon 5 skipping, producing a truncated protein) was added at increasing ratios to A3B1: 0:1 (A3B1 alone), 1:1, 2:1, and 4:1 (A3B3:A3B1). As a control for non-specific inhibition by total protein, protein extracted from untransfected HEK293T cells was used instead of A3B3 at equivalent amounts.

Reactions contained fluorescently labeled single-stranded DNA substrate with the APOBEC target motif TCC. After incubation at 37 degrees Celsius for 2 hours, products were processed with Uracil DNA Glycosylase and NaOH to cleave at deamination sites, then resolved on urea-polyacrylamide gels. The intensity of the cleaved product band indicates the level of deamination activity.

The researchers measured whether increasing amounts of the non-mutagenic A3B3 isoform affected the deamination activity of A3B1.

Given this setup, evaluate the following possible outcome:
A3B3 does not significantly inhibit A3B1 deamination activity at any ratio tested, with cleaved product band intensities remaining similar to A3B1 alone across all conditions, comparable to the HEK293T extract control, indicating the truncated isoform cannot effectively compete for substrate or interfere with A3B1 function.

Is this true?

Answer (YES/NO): YES